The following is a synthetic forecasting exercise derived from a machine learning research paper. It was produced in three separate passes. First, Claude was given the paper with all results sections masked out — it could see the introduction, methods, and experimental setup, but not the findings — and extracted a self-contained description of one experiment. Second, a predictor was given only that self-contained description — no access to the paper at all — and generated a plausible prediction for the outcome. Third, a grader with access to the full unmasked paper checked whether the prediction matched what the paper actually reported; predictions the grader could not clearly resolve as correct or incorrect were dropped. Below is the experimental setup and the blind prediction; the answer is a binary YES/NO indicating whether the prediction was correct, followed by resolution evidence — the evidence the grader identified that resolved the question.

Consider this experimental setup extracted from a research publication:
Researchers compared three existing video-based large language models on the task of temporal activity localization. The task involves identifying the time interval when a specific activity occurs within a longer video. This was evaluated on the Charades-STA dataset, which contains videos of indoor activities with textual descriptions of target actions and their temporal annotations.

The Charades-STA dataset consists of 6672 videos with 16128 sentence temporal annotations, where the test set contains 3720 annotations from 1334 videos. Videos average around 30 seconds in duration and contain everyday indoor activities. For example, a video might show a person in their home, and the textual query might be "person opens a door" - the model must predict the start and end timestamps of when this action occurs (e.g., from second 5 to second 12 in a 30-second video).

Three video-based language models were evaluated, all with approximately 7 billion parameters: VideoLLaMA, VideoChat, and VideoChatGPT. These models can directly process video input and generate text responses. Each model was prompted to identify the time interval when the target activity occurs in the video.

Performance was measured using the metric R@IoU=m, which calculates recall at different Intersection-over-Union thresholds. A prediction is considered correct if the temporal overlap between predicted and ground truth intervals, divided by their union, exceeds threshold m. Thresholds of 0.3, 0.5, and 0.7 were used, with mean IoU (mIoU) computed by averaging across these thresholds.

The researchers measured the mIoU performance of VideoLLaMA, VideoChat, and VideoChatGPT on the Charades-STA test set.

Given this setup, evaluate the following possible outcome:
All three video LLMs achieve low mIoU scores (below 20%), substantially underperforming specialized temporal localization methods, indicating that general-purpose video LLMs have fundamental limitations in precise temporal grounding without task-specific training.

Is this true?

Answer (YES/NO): YES